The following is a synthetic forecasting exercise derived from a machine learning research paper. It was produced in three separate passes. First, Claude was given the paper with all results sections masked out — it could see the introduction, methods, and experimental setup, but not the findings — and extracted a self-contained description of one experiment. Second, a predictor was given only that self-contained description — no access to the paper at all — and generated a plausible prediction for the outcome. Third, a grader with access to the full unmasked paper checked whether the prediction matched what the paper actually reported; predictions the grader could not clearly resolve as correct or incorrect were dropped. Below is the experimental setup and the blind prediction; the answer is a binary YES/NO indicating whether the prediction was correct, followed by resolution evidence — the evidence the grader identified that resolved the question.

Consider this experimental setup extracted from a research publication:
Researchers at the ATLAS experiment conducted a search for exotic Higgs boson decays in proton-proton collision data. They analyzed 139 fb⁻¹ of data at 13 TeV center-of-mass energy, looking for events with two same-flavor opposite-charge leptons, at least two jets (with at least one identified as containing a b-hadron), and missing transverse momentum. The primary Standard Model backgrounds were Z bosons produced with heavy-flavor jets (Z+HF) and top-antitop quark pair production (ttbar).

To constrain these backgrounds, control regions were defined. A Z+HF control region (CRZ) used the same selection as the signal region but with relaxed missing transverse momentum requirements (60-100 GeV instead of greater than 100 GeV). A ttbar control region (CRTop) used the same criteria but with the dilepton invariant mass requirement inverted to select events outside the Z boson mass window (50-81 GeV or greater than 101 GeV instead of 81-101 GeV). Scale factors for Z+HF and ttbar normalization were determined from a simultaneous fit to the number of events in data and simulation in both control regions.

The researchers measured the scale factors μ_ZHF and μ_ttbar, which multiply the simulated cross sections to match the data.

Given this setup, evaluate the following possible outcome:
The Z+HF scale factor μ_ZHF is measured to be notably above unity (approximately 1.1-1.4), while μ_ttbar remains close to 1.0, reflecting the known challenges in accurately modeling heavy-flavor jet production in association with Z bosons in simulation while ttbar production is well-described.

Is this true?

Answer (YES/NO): NO